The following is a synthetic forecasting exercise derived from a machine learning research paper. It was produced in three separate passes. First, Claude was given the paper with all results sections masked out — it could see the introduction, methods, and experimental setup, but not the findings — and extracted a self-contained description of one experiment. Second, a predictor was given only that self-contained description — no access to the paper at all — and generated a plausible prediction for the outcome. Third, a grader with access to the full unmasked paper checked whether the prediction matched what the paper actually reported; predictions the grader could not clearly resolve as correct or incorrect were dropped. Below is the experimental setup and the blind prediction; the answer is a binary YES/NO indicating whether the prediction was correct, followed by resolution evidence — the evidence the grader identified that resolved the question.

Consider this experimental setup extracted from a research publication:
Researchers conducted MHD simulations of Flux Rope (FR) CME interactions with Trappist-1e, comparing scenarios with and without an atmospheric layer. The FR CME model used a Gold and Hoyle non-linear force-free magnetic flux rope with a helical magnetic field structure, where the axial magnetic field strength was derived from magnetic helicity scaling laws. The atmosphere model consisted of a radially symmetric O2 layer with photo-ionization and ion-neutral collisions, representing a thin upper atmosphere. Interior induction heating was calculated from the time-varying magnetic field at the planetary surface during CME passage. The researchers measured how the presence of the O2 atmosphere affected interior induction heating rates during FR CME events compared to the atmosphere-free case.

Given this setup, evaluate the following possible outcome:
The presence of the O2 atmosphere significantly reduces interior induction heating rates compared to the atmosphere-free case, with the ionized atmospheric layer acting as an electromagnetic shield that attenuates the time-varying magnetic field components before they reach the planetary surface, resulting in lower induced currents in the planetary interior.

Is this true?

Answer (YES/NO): NO